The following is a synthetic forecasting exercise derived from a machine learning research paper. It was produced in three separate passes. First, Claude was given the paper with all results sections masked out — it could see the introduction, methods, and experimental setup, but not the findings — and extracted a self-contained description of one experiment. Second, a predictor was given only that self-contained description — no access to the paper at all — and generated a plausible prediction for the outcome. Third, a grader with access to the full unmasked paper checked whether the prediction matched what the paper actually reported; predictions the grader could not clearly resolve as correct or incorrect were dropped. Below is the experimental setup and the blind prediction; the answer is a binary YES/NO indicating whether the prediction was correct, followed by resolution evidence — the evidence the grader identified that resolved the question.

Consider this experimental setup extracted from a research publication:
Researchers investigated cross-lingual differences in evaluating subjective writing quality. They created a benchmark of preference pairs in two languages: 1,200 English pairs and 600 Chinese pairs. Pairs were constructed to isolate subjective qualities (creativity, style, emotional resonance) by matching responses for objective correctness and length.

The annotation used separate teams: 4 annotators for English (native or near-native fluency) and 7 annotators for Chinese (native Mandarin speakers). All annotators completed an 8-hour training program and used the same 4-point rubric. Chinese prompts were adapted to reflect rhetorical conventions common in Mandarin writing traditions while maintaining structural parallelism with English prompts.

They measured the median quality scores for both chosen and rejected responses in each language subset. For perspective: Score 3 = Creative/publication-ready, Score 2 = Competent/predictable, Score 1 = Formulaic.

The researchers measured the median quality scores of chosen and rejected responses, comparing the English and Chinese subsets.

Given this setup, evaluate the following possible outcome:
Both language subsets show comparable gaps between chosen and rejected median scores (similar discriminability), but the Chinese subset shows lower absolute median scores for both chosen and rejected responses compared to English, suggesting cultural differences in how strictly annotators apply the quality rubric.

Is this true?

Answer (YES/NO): NO